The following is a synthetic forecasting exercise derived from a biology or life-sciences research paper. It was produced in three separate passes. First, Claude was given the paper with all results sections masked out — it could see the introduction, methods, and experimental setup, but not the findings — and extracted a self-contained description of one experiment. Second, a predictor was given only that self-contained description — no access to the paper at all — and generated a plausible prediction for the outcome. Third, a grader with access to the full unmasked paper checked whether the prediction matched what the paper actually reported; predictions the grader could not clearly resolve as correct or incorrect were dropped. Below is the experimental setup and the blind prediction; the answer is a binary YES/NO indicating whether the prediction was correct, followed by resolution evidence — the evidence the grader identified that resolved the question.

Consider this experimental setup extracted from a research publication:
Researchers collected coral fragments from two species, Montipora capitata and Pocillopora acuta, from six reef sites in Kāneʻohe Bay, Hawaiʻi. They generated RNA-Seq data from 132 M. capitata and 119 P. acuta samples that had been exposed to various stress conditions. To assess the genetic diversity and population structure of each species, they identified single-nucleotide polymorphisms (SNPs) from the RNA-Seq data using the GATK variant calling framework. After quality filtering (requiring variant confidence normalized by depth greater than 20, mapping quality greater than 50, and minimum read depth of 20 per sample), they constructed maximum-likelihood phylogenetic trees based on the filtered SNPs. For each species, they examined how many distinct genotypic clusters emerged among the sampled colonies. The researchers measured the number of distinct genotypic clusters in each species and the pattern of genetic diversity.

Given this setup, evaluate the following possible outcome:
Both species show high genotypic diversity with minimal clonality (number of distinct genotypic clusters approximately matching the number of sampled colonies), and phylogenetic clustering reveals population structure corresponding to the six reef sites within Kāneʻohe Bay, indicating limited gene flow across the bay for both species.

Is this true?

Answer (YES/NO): NO